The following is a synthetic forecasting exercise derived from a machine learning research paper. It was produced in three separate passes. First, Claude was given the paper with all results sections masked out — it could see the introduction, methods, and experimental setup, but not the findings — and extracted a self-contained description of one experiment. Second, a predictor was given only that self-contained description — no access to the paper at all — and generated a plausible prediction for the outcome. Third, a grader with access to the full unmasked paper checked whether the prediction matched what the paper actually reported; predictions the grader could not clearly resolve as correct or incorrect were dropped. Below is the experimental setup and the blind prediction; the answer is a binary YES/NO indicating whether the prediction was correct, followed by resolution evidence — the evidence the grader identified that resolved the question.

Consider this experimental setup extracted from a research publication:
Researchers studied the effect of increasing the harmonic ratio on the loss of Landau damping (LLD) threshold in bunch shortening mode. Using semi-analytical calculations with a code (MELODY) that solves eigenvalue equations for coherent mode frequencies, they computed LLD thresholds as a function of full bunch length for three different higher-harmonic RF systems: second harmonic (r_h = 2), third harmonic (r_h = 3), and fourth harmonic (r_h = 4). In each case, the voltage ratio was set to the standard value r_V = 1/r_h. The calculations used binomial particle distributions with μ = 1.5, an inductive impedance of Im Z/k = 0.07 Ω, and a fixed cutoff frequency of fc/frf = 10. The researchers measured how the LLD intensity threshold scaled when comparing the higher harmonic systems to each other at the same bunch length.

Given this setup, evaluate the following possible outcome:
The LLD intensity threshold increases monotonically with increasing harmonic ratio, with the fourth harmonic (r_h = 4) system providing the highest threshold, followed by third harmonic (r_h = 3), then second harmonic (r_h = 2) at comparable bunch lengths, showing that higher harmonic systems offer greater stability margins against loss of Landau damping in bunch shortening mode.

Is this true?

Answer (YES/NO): YES